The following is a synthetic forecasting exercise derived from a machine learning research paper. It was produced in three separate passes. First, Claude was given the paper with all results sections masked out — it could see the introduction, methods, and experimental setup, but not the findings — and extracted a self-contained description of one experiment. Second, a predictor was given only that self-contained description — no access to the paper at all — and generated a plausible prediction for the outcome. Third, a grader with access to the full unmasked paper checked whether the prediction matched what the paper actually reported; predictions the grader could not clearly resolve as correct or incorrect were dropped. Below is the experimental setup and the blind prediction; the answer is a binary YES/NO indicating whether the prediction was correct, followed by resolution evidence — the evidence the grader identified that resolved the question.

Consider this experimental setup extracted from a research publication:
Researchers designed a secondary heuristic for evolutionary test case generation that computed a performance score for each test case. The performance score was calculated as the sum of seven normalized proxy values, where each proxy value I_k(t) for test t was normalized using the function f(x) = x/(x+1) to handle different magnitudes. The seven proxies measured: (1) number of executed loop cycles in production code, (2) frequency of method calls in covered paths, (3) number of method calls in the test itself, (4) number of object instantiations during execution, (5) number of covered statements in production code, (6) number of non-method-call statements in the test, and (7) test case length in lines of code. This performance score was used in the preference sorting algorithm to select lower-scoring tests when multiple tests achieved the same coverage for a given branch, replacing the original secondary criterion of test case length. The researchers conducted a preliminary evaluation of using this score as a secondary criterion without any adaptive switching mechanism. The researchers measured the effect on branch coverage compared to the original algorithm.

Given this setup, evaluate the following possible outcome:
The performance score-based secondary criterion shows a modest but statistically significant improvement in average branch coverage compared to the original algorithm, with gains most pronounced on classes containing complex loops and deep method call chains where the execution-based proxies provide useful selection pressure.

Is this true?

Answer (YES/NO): NO